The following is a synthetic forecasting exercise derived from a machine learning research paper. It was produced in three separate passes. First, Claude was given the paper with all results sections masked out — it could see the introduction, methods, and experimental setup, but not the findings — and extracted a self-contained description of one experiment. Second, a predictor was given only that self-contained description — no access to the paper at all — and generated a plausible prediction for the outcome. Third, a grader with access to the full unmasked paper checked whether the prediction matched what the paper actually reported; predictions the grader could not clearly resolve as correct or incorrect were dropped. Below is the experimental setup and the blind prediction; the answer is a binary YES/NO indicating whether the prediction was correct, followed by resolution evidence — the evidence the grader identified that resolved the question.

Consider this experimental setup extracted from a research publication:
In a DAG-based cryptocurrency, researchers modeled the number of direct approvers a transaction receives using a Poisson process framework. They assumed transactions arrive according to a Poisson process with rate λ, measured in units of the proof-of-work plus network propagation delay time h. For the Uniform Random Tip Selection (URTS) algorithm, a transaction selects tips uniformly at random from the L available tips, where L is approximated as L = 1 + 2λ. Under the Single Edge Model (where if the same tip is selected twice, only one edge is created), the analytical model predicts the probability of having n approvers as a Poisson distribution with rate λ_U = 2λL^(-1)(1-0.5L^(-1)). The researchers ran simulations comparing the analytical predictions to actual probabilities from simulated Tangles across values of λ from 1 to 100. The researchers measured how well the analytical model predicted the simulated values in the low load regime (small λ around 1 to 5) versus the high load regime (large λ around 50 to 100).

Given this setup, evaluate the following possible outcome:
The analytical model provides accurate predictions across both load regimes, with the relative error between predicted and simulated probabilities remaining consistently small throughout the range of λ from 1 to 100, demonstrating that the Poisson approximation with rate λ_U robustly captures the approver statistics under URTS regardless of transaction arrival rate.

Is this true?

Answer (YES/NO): YES